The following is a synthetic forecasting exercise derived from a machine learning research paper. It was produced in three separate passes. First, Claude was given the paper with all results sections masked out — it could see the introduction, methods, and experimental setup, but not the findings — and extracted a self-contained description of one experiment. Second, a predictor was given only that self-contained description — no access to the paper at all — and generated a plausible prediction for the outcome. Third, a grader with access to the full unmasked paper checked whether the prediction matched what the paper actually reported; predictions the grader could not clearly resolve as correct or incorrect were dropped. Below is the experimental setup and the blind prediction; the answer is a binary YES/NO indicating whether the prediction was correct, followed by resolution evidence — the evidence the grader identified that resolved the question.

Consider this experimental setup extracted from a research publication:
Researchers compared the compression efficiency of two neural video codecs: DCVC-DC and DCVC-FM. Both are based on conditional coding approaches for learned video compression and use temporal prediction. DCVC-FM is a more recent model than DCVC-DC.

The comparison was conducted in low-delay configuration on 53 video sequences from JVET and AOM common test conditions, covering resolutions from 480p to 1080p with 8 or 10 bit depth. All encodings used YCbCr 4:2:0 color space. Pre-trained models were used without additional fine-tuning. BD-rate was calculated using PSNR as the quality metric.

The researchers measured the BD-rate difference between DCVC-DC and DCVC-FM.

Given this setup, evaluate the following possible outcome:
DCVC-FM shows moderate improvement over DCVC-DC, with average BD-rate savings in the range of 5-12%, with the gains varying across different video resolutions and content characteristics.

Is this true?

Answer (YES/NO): YES